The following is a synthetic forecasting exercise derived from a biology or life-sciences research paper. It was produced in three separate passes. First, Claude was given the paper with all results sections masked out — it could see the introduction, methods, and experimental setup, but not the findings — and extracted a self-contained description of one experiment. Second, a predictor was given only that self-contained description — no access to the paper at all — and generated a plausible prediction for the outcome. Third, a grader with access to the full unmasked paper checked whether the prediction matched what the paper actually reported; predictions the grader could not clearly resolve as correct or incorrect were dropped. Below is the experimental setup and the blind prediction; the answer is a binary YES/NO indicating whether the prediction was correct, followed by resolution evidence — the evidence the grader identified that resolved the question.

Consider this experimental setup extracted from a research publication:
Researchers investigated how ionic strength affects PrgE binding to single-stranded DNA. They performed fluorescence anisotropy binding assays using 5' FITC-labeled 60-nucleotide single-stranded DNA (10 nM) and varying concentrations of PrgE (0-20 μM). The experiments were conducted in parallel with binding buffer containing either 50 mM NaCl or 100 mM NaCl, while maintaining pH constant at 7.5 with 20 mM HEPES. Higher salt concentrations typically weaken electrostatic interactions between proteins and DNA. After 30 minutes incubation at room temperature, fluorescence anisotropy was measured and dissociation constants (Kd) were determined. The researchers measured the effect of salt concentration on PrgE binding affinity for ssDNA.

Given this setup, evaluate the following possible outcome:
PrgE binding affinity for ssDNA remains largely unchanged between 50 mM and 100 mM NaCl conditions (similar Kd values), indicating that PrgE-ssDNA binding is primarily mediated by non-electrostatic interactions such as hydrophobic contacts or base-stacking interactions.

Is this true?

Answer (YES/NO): NO